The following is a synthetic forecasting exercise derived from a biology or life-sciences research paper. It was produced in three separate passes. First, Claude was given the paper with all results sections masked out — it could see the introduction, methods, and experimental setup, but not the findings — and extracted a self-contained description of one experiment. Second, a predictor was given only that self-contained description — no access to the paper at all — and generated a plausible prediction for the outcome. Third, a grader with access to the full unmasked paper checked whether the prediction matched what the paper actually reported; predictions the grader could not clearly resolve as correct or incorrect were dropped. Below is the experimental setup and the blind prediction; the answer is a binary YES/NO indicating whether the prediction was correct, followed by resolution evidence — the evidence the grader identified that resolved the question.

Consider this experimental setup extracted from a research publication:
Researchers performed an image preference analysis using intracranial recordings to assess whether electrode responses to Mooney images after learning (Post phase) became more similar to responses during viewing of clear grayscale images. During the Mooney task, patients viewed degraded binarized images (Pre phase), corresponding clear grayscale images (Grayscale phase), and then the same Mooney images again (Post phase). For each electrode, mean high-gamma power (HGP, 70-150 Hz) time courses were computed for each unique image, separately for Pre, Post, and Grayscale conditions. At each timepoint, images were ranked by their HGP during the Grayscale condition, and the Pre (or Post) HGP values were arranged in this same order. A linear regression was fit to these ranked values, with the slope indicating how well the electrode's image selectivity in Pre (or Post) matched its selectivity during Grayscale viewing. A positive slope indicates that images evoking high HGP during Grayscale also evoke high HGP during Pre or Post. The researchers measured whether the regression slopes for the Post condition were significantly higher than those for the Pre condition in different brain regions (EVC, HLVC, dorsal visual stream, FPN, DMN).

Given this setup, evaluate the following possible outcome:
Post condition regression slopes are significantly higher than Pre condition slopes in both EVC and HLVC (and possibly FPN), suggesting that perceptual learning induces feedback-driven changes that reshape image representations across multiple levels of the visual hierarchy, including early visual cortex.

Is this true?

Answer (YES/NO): NO